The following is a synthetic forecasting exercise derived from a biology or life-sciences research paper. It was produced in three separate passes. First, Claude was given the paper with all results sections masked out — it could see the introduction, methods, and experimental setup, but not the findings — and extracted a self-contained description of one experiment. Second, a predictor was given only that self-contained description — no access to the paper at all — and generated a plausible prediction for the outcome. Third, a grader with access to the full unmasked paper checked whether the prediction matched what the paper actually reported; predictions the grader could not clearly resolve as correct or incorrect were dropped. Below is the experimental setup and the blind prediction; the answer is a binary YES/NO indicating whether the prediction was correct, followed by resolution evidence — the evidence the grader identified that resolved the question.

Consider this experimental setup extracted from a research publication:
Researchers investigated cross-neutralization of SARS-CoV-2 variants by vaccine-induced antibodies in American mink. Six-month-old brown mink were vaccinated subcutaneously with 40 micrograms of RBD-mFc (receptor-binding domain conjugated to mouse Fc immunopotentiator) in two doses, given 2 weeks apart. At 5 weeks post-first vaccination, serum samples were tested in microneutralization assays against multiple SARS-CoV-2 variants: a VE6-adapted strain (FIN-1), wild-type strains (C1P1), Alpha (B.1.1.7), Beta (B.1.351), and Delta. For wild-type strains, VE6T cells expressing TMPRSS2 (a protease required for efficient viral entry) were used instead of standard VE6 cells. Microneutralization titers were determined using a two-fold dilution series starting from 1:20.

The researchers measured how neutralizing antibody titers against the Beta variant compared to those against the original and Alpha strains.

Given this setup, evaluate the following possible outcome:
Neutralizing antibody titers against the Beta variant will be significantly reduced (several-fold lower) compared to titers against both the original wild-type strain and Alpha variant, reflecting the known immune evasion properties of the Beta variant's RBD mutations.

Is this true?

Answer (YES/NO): YES